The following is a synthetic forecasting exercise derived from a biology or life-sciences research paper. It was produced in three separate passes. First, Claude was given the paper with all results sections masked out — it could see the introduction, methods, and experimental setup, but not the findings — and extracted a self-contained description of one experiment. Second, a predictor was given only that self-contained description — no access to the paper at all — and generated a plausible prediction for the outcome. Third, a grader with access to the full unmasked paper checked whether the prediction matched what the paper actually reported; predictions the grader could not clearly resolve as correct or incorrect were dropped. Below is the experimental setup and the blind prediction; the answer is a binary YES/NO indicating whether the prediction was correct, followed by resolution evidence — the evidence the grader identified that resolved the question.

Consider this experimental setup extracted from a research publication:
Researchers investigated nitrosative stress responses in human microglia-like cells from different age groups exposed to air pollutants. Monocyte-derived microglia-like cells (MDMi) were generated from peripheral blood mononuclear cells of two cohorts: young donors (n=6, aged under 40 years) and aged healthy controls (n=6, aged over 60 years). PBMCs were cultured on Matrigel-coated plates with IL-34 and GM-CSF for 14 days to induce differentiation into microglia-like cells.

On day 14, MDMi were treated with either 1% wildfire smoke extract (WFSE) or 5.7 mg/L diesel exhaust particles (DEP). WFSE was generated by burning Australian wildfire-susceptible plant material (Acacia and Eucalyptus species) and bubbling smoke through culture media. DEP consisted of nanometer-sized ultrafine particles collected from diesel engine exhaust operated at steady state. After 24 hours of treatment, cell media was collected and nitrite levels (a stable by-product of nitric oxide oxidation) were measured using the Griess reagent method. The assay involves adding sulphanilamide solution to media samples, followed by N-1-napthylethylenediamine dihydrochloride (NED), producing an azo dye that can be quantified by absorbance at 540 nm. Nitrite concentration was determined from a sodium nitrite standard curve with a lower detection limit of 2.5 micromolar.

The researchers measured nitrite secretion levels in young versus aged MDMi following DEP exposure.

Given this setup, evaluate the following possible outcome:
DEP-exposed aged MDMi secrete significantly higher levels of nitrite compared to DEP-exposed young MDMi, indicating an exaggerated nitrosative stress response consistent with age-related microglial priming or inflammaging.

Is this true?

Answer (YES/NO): NO